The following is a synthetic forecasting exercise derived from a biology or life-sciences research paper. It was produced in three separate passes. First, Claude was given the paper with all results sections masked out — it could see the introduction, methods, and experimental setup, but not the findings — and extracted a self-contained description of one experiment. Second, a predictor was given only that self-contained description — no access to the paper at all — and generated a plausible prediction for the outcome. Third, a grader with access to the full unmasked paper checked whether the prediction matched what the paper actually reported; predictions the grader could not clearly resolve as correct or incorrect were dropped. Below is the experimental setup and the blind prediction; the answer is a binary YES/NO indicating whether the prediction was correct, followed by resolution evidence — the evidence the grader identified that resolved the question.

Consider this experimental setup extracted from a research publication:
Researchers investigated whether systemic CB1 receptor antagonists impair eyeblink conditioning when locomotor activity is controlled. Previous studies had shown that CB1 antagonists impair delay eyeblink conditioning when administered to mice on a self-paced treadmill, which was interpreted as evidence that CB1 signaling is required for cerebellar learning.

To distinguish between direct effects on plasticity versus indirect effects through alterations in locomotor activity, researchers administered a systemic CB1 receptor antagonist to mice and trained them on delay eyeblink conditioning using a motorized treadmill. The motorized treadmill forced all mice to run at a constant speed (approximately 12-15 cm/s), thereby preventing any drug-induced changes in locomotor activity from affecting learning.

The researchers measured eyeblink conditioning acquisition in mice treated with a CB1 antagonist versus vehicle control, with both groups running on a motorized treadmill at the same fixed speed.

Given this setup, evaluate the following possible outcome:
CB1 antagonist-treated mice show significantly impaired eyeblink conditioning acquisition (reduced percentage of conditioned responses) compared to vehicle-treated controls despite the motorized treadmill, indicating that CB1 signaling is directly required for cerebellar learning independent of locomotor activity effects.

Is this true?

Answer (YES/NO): NO